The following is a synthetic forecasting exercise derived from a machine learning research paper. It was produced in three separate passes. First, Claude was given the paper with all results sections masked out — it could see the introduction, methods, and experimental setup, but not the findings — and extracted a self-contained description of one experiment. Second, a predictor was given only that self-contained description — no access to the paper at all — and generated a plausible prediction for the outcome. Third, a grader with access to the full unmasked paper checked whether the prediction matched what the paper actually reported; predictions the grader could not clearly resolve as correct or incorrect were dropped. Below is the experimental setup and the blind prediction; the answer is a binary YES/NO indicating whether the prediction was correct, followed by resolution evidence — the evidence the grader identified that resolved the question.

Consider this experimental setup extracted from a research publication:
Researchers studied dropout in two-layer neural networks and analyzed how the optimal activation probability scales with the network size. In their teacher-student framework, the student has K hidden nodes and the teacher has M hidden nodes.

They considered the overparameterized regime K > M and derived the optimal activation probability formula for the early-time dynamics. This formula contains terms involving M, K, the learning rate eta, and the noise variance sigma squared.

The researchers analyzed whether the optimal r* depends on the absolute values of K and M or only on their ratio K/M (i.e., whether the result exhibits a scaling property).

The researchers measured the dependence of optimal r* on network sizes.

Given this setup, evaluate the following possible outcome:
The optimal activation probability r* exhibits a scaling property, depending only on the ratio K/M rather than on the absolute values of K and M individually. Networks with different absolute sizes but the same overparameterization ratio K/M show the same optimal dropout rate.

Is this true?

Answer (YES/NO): NO